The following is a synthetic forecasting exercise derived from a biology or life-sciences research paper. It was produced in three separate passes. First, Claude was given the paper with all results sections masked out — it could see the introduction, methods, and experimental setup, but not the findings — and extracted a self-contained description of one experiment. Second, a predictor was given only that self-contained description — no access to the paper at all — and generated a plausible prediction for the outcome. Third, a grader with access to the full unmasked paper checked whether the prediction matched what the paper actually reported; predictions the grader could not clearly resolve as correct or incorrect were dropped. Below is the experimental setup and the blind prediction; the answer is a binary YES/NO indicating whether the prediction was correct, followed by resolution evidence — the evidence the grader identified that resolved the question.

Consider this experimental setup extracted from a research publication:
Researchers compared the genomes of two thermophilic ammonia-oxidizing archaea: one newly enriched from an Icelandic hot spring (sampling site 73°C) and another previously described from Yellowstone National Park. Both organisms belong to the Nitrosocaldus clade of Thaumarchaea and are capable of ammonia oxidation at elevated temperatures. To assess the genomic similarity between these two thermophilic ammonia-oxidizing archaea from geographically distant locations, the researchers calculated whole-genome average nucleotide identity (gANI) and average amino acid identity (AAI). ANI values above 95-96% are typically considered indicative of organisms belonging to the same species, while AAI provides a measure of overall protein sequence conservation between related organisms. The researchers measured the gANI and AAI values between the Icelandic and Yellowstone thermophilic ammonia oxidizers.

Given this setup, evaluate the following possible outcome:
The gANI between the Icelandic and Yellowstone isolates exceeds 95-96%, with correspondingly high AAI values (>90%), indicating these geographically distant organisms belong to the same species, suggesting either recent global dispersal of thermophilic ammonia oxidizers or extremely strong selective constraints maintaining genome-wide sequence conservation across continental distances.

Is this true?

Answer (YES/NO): NO